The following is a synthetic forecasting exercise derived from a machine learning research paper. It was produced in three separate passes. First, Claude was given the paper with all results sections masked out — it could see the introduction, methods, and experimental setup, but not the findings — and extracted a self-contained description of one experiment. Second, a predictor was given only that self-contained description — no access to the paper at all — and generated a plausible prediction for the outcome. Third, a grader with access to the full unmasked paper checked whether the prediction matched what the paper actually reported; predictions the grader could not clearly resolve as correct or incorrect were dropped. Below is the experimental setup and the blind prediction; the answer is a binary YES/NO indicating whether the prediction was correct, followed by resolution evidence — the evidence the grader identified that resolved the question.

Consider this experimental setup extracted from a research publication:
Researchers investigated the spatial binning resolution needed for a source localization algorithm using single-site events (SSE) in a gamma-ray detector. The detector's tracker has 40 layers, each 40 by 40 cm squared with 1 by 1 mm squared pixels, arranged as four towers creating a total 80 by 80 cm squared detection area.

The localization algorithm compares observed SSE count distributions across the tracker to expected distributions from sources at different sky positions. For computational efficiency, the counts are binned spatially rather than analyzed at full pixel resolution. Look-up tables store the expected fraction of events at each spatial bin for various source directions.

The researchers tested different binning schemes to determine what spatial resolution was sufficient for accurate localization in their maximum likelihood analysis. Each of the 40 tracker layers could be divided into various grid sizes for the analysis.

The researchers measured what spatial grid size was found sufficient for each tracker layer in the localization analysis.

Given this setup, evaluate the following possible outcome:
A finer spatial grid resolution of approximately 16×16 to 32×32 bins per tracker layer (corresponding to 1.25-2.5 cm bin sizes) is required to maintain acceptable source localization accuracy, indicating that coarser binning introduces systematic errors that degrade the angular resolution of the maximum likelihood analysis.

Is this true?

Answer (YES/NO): YES